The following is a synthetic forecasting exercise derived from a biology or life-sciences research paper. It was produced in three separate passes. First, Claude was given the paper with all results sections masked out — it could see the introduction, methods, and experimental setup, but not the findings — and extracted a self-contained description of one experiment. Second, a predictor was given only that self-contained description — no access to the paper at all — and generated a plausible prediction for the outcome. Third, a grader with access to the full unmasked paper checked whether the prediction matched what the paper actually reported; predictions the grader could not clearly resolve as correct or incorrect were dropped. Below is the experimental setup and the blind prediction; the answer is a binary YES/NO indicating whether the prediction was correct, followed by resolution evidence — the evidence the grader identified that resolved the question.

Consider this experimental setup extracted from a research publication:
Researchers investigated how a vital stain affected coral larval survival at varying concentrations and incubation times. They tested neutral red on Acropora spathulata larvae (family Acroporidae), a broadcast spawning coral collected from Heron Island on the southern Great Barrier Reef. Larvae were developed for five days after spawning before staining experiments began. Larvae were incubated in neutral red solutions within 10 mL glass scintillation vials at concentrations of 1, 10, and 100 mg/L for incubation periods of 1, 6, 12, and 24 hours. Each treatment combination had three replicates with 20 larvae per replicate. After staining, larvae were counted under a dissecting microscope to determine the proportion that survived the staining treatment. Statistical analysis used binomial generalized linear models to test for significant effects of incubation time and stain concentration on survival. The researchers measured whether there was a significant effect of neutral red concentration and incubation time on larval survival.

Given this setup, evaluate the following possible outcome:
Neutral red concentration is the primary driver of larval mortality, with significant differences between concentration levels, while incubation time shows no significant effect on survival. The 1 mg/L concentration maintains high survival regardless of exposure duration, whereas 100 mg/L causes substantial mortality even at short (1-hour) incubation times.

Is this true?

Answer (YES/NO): NO